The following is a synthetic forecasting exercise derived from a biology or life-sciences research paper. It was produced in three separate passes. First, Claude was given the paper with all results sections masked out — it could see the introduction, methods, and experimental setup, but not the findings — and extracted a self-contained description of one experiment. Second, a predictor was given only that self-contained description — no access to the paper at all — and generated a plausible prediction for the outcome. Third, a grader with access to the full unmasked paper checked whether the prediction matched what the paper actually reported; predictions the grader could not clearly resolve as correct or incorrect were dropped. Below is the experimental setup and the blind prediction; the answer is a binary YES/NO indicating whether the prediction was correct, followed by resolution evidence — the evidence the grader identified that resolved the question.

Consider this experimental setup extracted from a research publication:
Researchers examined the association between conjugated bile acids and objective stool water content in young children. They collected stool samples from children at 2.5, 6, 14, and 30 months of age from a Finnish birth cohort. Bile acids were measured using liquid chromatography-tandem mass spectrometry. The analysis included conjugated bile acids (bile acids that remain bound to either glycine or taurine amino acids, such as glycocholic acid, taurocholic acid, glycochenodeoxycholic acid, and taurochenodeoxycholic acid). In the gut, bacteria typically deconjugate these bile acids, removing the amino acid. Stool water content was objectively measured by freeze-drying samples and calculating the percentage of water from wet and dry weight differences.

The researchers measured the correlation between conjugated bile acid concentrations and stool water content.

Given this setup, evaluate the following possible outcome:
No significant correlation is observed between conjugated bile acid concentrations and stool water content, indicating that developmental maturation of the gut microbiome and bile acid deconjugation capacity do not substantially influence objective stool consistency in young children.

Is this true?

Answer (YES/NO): NO